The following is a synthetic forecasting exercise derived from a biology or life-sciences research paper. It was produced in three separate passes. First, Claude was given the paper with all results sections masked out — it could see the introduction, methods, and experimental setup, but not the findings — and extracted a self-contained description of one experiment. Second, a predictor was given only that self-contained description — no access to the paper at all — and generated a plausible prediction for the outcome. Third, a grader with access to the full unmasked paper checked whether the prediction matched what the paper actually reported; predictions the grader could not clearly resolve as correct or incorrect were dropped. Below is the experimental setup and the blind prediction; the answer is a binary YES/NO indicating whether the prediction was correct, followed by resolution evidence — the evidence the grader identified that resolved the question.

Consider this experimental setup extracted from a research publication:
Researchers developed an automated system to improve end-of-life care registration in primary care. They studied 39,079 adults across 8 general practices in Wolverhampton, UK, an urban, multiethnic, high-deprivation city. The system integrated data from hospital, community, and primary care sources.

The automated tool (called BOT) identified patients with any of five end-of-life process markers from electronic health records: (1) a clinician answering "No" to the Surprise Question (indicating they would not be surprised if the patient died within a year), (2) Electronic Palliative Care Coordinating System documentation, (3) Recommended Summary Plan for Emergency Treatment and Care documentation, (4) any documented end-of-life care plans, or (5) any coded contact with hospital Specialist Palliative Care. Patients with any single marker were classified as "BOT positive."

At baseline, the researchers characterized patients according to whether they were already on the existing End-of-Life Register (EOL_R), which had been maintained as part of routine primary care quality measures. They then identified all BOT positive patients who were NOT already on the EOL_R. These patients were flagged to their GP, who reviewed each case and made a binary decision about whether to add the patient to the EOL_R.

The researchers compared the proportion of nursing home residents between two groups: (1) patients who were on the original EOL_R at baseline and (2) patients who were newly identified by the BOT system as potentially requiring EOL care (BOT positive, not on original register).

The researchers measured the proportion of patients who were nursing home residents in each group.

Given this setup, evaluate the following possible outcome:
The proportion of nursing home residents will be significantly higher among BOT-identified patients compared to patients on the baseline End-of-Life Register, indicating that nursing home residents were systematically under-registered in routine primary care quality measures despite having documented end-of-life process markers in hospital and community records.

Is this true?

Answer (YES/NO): NO